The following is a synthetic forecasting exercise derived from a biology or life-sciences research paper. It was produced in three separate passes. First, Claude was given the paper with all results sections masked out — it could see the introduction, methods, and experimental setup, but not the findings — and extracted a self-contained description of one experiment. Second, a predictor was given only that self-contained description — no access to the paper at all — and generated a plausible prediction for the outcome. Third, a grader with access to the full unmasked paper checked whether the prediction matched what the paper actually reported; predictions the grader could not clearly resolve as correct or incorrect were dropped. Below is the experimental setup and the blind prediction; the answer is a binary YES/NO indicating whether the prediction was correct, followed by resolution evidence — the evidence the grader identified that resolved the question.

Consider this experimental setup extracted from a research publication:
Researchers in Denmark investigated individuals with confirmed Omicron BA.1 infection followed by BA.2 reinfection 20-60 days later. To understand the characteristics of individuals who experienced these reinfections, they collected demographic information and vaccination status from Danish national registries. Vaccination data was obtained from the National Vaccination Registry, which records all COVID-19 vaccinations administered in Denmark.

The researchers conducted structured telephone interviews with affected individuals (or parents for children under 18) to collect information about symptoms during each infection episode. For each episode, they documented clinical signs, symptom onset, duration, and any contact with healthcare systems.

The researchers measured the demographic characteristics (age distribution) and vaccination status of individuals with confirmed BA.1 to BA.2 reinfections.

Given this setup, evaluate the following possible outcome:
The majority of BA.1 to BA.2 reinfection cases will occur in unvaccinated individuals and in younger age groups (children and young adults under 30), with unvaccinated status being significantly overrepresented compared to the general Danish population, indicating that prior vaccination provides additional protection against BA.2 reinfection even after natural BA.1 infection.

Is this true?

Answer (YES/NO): YES